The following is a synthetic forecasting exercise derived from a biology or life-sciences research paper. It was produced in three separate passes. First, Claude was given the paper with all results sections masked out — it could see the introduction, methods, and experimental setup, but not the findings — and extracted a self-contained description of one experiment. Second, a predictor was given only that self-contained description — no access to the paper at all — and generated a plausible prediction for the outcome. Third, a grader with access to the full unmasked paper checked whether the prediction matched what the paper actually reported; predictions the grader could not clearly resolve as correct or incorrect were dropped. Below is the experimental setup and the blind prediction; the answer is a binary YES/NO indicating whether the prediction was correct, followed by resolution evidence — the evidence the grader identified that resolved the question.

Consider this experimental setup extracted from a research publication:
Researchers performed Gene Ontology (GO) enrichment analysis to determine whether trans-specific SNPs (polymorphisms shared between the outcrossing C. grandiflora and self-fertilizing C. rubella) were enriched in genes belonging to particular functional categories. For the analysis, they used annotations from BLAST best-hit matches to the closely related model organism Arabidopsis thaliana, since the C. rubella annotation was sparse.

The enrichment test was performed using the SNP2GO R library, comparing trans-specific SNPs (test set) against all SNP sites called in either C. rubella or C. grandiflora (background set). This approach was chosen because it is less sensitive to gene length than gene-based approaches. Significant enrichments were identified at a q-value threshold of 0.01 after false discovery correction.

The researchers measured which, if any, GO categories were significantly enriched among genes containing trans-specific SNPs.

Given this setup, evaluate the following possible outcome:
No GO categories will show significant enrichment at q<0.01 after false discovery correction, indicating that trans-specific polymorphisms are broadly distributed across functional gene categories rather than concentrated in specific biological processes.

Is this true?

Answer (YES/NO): NO